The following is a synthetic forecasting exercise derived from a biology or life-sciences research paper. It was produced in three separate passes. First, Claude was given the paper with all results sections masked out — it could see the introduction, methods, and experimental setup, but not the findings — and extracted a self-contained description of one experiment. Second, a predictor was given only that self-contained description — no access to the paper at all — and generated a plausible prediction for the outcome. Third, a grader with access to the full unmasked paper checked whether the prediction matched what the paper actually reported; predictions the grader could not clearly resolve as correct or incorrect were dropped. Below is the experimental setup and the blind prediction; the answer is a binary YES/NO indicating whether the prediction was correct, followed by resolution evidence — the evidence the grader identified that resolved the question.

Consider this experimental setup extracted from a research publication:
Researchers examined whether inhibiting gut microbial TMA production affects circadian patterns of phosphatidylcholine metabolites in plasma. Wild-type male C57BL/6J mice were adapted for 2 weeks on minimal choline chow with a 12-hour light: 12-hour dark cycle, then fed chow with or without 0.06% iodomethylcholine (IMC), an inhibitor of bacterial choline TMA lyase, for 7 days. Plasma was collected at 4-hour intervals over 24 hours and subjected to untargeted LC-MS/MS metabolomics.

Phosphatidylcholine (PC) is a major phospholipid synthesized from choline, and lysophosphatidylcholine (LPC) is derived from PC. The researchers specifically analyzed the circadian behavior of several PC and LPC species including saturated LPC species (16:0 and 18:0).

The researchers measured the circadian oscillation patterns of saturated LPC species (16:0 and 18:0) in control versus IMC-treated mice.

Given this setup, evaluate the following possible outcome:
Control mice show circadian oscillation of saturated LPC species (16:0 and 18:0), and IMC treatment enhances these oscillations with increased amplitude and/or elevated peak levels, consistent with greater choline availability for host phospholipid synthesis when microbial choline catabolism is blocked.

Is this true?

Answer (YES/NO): NO